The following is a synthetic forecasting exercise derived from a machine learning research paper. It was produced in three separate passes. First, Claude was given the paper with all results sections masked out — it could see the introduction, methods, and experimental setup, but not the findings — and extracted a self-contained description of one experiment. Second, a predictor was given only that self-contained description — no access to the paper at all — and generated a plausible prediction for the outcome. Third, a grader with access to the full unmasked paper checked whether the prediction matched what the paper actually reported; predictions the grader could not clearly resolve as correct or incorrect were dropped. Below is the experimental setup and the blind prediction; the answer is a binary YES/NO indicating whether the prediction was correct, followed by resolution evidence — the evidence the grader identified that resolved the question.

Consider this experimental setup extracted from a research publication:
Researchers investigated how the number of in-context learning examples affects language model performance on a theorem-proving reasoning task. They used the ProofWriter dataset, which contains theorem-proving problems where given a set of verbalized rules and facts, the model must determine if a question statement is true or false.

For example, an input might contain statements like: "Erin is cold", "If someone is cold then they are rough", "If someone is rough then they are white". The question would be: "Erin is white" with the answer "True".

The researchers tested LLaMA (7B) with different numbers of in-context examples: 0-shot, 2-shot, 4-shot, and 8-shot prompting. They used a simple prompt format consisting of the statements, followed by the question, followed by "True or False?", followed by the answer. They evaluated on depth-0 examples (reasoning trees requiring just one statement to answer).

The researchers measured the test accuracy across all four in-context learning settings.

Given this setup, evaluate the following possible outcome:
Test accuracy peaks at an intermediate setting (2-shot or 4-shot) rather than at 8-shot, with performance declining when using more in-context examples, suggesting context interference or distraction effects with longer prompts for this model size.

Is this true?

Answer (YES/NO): YES